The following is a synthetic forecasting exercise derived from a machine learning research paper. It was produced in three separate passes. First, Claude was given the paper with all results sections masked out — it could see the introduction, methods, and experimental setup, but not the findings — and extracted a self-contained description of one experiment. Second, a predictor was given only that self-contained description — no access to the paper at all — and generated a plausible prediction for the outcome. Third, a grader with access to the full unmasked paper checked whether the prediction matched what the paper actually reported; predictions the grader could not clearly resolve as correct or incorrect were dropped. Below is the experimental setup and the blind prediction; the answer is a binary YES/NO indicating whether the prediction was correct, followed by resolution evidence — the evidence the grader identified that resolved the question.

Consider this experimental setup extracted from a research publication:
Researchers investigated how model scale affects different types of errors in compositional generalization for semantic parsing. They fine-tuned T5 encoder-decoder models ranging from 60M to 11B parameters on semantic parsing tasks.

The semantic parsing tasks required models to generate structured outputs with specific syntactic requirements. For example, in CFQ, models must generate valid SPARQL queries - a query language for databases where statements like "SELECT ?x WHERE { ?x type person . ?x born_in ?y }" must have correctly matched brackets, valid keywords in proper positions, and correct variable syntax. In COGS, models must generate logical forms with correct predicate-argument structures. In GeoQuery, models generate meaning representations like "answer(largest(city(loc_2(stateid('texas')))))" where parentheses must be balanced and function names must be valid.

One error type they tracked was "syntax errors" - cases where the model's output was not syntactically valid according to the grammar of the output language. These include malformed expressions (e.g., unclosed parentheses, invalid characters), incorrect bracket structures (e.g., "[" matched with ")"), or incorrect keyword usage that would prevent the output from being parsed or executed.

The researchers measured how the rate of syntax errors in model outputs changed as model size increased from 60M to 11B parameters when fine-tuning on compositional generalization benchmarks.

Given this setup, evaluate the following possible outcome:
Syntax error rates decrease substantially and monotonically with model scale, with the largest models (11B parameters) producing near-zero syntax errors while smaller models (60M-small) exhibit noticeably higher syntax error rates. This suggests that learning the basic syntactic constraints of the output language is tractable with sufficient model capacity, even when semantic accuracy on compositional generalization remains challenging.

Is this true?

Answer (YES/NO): NO